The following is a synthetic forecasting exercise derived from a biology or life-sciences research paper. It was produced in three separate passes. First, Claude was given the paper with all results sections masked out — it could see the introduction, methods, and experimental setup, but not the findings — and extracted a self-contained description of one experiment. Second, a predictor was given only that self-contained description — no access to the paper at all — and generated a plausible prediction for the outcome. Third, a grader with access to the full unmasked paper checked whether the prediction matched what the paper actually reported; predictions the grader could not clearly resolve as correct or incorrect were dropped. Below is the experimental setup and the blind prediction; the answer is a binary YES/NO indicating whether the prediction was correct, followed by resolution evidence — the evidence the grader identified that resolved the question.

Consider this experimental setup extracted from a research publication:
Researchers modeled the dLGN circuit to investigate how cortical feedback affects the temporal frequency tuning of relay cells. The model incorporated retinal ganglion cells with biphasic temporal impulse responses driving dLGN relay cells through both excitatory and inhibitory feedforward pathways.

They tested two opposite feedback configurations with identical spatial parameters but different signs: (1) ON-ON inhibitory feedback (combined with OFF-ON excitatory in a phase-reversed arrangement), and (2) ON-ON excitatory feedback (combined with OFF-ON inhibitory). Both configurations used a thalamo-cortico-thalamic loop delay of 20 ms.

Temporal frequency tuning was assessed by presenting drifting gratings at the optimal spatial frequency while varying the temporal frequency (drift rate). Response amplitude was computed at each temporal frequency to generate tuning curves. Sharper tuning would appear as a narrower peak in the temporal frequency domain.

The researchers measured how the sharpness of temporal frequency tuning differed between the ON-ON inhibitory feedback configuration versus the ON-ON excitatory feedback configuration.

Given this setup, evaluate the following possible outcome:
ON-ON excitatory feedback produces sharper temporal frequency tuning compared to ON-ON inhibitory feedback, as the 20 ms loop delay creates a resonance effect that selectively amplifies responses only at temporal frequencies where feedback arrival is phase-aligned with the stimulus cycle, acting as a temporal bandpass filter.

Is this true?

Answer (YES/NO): NO